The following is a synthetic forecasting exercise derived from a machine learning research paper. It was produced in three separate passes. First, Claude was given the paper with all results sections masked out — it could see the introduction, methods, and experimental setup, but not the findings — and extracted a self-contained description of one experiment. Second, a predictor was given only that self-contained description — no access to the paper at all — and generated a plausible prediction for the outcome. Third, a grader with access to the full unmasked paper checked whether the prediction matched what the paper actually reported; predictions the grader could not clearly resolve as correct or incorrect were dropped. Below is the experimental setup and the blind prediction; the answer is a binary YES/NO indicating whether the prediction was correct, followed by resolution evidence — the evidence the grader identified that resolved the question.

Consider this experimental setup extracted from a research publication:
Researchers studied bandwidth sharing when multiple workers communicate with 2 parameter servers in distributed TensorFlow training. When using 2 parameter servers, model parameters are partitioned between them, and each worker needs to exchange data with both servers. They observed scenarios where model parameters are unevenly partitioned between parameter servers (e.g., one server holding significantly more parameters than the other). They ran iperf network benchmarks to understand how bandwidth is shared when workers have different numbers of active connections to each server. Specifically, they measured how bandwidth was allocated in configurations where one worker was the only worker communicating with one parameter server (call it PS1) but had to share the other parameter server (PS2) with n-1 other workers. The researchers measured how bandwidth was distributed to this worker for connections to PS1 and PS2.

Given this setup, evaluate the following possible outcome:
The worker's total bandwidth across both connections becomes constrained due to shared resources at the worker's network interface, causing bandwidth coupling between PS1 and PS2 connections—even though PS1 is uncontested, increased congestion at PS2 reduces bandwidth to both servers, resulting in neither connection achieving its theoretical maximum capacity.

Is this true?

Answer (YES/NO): NO